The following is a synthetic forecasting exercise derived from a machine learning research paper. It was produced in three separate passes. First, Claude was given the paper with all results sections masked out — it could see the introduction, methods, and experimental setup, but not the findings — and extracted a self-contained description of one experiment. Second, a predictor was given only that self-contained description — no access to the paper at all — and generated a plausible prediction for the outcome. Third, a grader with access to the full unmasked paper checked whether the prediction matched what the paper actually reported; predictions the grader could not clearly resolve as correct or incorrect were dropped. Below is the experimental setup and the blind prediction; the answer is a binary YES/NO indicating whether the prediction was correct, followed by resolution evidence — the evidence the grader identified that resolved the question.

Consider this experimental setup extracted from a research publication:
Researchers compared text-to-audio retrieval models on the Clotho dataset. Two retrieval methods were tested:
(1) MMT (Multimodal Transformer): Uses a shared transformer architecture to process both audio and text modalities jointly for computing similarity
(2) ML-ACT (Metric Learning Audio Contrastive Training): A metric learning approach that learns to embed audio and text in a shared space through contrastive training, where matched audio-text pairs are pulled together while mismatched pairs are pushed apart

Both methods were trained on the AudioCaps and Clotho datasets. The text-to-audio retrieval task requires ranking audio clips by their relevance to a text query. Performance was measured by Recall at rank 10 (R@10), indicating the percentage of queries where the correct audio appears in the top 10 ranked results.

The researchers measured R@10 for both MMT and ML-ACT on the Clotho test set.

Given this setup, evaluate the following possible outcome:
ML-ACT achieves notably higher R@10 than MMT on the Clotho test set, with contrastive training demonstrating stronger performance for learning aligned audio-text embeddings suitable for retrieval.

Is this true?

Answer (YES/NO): YES